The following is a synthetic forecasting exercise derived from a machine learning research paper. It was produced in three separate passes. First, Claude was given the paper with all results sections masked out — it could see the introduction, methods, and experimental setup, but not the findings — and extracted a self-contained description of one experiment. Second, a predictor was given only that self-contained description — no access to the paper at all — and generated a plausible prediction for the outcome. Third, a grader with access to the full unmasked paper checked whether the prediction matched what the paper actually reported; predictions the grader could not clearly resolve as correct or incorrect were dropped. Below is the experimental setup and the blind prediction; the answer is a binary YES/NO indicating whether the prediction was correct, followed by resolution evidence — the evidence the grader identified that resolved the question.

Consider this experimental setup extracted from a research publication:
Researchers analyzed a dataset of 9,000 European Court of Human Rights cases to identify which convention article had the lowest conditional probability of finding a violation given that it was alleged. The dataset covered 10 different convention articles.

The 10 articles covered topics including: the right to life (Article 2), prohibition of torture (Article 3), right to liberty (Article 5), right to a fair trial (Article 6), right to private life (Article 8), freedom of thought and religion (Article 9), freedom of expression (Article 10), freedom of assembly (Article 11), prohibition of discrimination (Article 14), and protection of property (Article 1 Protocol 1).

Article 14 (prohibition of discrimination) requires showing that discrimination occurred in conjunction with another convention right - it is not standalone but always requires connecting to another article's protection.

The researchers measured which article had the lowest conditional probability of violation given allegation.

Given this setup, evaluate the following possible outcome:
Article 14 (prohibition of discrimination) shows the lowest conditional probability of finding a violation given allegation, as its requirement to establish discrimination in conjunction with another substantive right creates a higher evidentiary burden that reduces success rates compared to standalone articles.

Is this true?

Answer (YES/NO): YES